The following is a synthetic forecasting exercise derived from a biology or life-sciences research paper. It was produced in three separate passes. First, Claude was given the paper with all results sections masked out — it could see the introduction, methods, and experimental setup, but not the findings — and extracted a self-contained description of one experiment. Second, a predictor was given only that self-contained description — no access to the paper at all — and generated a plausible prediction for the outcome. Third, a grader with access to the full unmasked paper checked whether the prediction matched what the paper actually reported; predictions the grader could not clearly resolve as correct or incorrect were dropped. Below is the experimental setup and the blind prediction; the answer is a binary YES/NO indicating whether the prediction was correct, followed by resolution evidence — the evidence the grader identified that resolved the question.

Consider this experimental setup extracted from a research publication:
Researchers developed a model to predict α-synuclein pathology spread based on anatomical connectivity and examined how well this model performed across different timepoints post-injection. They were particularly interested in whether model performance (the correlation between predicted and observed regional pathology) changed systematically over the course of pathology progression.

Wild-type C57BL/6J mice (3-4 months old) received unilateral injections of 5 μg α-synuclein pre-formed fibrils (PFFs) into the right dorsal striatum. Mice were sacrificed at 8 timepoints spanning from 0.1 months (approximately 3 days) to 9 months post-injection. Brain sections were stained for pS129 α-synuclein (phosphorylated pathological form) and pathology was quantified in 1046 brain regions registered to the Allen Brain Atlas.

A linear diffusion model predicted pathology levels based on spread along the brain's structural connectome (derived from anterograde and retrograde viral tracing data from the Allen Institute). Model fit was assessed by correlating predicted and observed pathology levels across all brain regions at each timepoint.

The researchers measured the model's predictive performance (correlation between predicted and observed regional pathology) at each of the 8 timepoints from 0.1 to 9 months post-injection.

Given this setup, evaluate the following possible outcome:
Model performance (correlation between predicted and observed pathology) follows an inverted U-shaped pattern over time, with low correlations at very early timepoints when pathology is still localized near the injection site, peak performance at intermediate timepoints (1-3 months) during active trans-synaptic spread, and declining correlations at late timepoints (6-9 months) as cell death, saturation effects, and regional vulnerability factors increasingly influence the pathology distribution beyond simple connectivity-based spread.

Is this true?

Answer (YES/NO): NO